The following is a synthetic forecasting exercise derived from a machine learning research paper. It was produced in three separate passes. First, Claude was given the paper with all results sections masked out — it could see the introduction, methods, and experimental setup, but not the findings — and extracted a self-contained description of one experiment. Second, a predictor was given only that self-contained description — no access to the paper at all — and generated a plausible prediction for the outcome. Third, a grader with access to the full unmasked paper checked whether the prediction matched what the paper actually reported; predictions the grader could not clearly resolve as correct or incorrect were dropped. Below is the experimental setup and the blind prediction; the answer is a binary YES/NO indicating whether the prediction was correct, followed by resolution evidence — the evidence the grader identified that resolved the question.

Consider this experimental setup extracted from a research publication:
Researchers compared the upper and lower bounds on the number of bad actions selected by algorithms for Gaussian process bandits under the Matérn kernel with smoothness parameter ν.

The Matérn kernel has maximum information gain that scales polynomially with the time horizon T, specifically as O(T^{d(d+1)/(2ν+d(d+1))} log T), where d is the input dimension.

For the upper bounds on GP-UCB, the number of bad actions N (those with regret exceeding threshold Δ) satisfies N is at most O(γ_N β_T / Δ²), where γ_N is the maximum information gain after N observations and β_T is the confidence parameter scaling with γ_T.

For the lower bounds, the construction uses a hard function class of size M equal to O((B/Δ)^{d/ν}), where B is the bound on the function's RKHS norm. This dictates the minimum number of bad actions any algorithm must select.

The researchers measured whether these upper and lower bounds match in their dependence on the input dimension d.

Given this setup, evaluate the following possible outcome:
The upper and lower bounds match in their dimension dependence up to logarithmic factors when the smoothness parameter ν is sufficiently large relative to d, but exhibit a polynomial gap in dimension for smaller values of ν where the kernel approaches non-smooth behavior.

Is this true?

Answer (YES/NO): NO